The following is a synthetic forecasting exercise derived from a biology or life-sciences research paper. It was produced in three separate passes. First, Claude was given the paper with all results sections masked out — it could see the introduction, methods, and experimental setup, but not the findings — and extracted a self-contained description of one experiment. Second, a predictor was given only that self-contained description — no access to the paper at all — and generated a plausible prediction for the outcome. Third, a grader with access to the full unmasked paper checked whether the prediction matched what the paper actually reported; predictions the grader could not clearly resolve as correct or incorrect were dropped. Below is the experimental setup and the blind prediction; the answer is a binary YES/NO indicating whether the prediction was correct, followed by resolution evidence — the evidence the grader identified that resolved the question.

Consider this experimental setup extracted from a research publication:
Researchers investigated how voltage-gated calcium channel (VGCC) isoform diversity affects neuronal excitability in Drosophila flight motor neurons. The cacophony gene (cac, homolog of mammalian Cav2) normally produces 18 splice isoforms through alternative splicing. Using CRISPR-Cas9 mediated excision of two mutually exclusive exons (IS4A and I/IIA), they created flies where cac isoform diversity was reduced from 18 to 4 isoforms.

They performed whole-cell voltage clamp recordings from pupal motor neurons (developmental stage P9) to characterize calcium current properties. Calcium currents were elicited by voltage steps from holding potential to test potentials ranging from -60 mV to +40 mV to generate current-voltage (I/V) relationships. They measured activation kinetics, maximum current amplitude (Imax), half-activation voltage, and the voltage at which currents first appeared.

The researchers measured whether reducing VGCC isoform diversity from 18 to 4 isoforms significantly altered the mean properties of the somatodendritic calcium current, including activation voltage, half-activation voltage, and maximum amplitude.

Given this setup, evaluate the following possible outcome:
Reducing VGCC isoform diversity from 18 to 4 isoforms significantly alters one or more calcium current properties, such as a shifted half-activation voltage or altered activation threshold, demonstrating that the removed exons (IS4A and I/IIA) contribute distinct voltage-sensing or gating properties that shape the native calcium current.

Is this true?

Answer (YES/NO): NO